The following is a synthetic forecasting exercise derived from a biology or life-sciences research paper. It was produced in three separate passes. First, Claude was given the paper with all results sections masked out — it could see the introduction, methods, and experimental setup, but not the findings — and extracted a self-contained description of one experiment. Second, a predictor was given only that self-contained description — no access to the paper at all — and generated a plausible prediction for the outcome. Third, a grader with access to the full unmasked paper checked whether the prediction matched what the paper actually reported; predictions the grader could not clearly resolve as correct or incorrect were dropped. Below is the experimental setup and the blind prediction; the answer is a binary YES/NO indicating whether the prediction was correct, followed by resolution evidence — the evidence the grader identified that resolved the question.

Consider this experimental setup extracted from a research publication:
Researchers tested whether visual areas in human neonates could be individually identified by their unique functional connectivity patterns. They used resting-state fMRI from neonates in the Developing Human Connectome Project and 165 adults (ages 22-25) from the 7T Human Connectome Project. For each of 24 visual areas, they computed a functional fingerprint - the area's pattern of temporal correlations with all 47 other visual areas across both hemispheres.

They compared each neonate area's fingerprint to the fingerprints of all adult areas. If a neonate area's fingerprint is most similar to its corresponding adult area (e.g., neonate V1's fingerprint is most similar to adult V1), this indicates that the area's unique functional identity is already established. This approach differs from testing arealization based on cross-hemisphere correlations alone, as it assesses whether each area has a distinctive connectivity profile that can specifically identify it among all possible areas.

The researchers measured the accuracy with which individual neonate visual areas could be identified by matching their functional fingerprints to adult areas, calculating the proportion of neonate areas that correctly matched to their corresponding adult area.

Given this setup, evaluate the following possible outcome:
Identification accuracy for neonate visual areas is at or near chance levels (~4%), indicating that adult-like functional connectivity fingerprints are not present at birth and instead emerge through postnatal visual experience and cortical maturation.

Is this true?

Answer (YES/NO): NO